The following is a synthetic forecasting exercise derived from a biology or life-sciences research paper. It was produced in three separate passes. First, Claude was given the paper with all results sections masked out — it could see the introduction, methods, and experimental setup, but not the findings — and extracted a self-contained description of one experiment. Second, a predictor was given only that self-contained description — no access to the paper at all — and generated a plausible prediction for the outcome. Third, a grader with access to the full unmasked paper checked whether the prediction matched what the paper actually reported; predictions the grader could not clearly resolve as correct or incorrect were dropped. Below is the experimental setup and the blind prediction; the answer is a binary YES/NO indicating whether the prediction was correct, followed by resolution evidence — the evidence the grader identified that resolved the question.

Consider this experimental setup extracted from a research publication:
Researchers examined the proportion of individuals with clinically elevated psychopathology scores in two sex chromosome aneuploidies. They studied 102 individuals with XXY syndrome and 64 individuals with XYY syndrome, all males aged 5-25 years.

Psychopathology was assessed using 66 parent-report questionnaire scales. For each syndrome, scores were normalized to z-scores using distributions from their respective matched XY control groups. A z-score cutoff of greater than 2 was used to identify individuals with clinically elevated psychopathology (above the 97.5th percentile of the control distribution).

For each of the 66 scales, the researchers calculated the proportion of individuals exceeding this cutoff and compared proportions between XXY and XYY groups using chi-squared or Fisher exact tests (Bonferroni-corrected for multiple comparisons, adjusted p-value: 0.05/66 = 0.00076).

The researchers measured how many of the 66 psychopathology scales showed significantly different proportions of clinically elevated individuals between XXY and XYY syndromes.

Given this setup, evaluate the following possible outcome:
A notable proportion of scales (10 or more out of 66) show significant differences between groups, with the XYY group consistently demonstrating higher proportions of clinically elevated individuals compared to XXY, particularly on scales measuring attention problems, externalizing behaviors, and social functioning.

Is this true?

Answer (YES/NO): NO